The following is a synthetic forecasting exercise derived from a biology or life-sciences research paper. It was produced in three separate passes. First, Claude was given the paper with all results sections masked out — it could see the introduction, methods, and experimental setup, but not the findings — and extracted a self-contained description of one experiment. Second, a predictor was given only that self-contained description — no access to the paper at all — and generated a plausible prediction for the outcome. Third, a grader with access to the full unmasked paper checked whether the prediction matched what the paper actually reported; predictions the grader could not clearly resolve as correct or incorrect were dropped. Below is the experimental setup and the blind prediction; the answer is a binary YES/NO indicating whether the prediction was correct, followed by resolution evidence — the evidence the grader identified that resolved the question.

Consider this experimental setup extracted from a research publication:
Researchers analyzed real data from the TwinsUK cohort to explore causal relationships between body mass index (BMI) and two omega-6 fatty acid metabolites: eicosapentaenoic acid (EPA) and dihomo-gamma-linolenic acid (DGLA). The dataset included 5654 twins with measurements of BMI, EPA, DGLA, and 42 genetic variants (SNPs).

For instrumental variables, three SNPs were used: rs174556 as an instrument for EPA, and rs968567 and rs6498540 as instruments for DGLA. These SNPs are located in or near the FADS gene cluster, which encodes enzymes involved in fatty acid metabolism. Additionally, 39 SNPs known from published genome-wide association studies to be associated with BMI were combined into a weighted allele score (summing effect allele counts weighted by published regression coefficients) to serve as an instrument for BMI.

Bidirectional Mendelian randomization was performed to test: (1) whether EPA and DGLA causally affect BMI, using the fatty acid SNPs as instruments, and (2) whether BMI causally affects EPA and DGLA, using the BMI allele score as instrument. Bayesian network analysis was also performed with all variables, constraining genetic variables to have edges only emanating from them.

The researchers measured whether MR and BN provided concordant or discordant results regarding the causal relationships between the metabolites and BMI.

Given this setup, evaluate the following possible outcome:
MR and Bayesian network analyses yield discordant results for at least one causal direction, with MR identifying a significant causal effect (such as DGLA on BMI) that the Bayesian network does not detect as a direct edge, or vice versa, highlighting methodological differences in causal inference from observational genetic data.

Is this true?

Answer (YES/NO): NO